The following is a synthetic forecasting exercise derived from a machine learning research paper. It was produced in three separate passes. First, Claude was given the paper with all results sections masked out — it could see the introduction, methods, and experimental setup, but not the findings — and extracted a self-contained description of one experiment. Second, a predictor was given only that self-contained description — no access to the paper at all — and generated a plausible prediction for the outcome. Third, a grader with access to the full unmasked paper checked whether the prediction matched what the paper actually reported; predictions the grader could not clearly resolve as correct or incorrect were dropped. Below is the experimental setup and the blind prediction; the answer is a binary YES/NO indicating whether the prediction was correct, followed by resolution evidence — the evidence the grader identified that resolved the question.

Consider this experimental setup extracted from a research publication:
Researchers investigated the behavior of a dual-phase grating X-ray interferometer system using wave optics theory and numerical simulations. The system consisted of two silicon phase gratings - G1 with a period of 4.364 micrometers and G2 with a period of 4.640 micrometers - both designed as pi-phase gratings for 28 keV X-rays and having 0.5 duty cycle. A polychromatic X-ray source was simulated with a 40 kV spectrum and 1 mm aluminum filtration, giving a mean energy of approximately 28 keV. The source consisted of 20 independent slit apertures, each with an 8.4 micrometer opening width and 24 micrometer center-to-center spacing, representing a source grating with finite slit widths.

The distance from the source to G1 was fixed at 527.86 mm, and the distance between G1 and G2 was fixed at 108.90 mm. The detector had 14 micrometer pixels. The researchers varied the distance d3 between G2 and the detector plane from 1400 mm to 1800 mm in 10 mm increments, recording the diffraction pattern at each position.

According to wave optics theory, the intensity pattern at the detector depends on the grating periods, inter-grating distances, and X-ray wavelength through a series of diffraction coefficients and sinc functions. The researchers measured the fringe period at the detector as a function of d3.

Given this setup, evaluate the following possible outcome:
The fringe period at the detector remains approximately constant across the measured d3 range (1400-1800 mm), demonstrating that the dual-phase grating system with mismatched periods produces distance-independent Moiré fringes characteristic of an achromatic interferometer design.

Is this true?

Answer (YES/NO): NO